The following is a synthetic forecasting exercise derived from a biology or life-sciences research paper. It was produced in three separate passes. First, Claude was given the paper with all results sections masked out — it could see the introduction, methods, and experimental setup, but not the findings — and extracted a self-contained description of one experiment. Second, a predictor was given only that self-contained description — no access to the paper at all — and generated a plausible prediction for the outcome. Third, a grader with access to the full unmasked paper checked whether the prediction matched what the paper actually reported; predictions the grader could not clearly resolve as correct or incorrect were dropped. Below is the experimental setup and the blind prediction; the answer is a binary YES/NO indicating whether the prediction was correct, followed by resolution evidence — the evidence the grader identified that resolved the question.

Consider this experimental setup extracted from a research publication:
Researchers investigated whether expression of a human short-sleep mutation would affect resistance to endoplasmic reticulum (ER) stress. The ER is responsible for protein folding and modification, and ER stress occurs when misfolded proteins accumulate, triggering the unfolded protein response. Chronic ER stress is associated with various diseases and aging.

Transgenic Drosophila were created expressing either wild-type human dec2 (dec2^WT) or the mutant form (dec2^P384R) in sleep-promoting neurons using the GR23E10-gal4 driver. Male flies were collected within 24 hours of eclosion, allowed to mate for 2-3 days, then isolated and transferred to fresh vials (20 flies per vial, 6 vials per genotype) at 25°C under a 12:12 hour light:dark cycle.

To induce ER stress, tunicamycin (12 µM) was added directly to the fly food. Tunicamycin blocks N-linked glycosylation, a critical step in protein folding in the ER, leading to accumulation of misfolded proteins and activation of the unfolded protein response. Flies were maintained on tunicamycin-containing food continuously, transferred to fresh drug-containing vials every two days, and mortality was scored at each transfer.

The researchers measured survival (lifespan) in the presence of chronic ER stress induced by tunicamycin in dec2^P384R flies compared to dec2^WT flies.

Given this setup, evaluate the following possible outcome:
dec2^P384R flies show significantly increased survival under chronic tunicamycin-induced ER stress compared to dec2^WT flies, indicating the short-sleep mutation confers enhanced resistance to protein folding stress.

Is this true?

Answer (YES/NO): YES